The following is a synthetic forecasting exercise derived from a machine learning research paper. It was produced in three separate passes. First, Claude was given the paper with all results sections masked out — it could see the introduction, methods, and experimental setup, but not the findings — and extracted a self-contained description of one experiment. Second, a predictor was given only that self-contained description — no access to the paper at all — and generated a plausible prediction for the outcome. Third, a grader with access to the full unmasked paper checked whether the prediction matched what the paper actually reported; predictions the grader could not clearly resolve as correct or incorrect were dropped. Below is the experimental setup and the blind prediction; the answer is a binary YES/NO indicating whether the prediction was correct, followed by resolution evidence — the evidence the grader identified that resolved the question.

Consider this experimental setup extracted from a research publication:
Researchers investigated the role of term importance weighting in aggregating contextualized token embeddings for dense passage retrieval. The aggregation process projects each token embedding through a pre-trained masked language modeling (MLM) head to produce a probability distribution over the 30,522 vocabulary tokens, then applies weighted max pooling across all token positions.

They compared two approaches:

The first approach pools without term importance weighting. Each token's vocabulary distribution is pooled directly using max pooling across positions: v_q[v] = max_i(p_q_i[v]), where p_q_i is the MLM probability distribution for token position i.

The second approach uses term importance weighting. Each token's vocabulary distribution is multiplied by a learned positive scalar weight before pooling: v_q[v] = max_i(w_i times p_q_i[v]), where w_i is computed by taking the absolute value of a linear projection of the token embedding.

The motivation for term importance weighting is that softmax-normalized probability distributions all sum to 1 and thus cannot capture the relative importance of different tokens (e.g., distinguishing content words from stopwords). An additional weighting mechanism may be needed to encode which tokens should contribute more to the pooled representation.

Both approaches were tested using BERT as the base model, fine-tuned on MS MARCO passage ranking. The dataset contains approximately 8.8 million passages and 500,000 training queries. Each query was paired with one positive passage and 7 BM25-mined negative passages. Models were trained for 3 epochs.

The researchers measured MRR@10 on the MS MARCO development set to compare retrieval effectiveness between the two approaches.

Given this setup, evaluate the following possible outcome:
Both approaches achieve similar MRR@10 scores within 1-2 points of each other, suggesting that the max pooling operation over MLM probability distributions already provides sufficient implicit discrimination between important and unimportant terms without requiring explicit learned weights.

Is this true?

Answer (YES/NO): NO